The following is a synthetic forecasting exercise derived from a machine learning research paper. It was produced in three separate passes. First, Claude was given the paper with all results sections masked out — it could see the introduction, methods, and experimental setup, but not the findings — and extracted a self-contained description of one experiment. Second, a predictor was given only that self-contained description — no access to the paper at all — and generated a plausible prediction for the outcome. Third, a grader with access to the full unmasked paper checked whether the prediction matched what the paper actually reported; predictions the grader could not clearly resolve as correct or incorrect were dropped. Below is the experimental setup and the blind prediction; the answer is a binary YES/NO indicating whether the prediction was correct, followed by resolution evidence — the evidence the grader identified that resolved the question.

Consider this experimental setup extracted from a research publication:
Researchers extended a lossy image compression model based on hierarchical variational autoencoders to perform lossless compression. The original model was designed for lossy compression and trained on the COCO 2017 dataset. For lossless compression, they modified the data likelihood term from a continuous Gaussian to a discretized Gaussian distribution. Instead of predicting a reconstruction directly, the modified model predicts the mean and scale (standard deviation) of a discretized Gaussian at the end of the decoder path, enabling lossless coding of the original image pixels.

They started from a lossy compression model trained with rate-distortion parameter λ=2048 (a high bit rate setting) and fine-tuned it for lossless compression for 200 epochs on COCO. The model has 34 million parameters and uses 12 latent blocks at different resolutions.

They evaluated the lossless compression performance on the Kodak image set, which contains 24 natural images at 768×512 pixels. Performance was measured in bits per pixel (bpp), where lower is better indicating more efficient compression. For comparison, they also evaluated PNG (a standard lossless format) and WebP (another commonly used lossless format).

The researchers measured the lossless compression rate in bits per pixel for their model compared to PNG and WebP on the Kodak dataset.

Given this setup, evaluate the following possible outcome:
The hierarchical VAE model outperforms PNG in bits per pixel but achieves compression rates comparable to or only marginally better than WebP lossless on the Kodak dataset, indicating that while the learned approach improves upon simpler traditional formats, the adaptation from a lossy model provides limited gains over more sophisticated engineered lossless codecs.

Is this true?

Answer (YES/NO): NO